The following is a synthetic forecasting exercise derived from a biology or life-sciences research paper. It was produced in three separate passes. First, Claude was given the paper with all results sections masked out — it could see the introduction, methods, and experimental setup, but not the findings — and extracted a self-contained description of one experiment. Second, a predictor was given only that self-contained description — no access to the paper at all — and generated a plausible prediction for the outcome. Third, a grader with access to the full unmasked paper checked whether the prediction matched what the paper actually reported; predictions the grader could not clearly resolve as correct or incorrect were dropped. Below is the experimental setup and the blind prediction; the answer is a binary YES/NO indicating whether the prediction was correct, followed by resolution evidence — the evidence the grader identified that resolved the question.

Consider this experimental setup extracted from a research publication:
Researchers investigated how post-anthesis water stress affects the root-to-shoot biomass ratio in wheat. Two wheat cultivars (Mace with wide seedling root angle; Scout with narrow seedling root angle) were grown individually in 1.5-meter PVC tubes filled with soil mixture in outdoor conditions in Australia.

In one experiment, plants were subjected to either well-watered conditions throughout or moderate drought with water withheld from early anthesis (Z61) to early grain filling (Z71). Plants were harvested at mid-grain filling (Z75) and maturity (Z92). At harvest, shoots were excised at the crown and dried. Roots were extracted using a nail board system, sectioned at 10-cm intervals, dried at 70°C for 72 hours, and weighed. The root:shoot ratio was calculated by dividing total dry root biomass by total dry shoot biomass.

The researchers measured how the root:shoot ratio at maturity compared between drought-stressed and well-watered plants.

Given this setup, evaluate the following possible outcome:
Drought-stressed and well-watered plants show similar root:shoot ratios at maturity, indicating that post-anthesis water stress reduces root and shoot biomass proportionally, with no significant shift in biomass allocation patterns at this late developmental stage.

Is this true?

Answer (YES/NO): YES